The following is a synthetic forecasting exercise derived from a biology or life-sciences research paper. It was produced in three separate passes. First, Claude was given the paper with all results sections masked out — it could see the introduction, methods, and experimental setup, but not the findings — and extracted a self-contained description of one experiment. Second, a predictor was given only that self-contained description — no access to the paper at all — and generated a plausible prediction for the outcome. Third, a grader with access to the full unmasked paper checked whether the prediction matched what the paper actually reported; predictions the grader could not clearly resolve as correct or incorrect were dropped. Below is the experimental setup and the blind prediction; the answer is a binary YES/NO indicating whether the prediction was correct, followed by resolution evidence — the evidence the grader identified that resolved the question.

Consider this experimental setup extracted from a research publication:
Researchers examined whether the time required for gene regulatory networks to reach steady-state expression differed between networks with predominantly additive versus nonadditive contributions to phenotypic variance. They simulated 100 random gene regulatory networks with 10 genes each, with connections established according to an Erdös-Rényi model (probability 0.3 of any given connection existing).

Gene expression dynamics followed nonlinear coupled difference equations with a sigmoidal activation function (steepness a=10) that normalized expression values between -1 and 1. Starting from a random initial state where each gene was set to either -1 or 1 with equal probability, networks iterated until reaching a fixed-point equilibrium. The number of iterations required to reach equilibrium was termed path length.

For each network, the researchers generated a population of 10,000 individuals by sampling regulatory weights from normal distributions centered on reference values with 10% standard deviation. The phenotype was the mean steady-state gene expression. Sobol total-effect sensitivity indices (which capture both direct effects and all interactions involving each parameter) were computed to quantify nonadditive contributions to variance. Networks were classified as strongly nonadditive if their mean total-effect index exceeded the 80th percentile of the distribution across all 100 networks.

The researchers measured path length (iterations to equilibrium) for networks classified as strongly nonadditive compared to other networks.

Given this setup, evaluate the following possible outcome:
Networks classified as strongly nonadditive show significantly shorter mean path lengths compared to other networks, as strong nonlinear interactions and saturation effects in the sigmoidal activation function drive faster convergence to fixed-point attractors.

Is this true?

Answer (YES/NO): NO